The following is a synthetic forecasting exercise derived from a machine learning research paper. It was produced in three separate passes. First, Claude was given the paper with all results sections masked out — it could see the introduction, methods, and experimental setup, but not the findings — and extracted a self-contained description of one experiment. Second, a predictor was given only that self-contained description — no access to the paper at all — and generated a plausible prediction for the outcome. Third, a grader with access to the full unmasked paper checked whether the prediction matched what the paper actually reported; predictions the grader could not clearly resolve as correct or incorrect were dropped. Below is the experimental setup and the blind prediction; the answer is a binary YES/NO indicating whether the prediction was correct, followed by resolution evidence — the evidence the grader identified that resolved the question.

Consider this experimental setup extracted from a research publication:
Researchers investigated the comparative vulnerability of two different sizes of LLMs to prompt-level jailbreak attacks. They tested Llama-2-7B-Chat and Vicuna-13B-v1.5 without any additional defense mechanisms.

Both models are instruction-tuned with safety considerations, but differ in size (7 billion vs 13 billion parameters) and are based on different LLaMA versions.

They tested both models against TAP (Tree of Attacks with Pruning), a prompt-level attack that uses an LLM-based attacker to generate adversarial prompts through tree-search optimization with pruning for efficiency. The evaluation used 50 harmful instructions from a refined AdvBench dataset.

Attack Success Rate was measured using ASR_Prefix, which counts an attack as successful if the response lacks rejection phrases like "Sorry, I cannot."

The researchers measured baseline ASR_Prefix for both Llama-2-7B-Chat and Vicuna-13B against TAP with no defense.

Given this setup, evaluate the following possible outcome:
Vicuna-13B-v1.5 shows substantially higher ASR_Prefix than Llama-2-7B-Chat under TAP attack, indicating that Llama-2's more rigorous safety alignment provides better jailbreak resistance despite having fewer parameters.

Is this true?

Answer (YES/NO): YES